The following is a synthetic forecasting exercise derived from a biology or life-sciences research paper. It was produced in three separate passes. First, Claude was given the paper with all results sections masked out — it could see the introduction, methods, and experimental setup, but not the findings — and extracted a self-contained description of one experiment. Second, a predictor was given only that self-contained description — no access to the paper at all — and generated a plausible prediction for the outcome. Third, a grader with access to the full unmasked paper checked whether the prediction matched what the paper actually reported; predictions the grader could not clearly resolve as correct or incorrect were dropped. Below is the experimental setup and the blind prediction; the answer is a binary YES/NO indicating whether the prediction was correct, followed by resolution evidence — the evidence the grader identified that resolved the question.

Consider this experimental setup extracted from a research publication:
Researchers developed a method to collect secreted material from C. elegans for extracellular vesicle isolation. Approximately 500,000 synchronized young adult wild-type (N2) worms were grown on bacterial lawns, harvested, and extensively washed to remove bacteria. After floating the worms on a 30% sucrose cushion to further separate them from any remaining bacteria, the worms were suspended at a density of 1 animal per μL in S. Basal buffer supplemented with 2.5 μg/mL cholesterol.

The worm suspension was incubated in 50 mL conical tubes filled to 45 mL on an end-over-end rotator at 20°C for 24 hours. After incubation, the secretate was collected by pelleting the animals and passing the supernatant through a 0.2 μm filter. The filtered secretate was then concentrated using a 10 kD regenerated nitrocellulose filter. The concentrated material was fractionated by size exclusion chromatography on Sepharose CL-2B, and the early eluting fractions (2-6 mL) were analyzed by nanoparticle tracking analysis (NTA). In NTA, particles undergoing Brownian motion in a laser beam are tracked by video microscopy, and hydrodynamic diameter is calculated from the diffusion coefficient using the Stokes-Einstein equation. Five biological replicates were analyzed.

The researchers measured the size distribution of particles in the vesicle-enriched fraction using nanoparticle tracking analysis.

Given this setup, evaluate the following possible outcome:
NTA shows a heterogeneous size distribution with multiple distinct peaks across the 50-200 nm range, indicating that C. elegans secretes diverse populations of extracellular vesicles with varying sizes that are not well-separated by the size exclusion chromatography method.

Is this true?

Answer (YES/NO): NO